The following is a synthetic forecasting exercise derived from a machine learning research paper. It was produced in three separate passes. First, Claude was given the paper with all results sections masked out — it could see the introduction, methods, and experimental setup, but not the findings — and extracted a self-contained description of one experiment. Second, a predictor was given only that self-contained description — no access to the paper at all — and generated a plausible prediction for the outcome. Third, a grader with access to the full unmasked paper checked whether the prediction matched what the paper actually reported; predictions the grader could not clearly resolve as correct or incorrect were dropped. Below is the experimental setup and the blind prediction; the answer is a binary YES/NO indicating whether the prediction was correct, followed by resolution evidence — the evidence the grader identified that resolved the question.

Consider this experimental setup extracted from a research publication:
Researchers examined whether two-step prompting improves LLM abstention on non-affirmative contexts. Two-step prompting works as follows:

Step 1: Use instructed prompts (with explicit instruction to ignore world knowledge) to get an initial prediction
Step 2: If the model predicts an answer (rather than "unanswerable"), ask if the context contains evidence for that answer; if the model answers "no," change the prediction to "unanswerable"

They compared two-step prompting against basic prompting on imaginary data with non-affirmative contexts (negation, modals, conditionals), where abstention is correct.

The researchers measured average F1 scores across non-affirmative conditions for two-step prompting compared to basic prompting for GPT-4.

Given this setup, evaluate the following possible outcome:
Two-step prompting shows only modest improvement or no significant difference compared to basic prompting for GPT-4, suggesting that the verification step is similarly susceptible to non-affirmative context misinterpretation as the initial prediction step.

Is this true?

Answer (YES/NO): NO